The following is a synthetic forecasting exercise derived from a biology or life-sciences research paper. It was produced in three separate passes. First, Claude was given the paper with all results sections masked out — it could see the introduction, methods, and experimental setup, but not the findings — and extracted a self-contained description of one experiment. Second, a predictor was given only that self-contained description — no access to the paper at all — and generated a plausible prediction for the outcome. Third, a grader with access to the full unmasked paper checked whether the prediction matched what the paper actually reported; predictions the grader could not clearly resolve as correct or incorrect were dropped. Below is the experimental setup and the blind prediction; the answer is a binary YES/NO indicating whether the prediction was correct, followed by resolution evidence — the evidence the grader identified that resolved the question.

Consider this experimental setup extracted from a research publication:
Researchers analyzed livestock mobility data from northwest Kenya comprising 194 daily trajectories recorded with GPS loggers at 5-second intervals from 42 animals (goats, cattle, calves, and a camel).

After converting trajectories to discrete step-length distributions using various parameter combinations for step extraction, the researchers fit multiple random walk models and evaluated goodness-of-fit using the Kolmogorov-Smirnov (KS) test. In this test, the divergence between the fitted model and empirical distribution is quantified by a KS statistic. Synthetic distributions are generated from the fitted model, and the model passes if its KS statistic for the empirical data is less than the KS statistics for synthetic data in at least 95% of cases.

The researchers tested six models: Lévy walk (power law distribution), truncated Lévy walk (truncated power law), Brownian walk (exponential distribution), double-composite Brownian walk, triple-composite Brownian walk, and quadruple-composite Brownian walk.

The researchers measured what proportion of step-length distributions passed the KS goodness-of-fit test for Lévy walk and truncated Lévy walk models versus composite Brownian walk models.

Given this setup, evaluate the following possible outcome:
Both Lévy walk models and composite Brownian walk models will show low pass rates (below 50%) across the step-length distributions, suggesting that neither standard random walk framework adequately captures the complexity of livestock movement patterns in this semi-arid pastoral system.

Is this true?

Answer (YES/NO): NO